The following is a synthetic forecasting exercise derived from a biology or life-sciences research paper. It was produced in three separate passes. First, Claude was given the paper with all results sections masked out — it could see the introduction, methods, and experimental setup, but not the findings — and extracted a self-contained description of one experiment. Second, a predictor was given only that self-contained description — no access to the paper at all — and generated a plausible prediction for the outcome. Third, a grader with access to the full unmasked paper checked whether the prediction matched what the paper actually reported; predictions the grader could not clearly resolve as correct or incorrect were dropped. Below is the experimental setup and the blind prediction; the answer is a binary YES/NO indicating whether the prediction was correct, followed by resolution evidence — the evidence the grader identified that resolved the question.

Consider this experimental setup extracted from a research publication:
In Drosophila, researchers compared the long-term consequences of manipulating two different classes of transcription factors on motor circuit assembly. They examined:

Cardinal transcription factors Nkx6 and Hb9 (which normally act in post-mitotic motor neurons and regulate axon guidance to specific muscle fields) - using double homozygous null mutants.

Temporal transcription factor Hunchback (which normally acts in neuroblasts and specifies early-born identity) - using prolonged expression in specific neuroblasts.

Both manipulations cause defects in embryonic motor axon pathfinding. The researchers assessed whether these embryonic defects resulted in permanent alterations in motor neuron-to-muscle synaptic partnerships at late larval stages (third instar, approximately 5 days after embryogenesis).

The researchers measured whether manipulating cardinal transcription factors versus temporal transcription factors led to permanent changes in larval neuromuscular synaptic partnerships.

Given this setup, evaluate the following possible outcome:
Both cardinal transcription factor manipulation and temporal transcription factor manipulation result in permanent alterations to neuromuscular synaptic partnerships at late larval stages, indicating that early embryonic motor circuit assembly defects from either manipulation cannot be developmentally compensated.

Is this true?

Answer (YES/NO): NO